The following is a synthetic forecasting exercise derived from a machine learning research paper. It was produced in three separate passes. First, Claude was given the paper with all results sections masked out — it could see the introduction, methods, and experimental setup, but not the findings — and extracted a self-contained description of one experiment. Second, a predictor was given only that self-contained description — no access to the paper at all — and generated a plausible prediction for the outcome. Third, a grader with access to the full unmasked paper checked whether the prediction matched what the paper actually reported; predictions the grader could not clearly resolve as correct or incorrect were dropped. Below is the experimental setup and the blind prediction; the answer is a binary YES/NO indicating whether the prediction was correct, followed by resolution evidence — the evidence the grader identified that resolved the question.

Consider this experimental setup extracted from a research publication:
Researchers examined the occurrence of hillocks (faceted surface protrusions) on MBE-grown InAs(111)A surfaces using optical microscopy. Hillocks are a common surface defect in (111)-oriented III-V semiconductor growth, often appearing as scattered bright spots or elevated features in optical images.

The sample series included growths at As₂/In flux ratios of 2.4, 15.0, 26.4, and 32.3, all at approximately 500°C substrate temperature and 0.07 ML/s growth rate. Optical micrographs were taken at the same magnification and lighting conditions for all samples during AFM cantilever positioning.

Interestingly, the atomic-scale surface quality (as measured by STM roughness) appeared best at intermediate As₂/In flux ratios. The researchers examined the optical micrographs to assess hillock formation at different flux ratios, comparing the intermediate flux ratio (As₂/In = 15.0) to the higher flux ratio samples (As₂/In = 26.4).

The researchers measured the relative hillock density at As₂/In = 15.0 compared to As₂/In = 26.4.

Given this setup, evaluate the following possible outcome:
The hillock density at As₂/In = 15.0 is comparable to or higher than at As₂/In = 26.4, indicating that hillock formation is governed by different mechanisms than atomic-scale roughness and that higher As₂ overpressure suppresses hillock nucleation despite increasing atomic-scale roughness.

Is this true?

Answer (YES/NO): YES